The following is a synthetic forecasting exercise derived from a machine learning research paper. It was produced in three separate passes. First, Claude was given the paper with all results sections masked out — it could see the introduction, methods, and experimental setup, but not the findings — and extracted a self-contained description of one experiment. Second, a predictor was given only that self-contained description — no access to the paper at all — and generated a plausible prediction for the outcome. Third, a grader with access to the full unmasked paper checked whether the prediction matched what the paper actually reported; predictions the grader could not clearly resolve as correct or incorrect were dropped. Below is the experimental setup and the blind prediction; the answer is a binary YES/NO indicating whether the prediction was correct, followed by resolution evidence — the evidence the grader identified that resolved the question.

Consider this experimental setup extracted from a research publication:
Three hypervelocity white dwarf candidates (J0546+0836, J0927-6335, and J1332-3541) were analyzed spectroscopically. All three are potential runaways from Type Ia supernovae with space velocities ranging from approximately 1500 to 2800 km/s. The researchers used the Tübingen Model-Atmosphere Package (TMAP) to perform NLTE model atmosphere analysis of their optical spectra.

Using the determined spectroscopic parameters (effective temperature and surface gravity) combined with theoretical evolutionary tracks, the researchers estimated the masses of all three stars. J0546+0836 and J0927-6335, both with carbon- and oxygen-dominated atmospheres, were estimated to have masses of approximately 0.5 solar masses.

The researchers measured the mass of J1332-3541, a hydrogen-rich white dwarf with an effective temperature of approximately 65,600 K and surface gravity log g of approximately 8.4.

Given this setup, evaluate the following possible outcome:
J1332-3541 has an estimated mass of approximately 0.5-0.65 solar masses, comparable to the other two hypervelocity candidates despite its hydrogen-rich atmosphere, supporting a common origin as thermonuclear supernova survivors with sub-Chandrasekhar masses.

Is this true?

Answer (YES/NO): NO